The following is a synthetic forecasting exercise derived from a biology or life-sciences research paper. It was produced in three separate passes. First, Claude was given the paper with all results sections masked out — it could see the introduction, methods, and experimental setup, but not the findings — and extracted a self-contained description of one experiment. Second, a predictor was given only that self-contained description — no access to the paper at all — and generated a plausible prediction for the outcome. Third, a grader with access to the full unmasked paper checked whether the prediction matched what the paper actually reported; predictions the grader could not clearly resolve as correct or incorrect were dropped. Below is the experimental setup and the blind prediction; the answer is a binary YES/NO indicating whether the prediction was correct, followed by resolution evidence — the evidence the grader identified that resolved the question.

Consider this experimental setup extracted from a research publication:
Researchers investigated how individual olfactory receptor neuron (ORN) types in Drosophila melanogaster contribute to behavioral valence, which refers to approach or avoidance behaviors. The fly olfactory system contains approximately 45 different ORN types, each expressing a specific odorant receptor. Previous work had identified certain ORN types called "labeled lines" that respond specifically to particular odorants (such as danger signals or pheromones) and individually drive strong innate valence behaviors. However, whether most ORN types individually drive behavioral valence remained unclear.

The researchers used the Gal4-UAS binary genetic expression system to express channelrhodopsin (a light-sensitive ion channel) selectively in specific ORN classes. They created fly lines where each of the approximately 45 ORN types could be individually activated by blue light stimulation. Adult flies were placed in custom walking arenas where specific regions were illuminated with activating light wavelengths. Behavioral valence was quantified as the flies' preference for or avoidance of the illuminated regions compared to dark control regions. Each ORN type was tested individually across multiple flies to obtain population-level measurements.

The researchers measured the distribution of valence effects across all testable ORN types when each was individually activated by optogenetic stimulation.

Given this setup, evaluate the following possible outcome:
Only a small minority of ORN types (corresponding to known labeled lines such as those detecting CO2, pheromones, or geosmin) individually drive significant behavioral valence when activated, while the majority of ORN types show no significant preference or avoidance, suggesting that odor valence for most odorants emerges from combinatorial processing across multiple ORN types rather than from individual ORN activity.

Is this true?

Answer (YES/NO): NO